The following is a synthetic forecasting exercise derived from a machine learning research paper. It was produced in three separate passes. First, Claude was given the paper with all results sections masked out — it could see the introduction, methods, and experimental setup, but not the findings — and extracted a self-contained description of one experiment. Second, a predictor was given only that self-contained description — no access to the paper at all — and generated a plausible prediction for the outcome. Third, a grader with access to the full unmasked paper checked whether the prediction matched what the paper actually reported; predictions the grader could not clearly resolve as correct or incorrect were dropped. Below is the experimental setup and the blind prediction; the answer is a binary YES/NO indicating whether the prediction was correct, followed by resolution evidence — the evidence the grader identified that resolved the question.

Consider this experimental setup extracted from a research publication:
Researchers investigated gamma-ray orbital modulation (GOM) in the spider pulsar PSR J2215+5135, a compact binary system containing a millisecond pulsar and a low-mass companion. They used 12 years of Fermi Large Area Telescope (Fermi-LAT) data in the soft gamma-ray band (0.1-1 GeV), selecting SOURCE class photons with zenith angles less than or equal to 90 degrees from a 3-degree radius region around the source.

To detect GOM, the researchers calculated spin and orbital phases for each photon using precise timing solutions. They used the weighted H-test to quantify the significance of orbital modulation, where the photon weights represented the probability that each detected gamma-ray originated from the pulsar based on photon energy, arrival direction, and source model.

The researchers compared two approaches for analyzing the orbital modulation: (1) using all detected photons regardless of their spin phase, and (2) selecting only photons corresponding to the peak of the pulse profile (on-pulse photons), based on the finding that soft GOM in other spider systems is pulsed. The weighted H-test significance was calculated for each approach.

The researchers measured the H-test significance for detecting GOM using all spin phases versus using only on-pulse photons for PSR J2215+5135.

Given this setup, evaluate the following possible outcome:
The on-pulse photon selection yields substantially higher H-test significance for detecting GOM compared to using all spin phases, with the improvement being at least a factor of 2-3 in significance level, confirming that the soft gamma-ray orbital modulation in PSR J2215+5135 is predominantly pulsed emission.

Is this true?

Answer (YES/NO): NO